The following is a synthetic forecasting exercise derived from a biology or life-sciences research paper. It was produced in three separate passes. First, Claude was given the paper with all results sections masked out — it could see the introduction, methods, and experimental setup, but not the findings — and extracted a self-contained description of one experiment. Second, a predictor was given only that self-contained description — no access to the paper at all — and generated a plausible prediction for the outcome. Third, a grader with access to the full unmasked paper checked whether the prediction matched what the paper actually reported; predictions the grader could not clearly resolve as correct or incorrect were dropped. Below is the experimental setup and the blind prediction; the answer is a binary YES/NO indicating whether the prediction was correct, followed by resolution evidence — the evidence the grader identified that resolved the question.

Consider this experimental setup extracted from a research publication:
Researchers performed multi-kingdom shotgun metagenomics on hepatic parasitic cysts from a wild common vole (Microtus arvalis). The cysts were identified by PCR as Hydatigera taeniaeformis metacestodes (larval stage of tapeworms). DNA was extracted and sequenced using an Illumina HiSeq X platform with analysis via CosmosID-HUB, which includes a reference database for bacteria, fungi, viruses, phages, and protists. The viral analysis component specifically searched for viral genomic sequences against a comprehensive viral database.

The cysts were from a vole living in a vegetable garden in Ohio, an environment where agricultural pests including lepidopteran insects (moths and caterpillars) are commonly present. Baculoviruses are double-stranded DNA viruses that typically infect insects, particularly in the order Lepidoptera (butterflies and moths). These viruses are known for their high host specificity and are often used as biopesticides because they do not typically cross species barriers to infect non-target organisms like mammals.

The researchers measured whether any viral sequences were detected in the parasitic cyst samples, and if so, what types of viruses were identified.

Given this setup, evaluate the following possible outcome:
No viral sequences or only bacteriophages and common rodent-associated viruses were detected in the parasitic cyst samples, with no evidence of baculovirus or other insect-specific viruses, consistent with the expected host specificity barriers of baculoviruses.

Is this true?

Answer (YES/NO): NO